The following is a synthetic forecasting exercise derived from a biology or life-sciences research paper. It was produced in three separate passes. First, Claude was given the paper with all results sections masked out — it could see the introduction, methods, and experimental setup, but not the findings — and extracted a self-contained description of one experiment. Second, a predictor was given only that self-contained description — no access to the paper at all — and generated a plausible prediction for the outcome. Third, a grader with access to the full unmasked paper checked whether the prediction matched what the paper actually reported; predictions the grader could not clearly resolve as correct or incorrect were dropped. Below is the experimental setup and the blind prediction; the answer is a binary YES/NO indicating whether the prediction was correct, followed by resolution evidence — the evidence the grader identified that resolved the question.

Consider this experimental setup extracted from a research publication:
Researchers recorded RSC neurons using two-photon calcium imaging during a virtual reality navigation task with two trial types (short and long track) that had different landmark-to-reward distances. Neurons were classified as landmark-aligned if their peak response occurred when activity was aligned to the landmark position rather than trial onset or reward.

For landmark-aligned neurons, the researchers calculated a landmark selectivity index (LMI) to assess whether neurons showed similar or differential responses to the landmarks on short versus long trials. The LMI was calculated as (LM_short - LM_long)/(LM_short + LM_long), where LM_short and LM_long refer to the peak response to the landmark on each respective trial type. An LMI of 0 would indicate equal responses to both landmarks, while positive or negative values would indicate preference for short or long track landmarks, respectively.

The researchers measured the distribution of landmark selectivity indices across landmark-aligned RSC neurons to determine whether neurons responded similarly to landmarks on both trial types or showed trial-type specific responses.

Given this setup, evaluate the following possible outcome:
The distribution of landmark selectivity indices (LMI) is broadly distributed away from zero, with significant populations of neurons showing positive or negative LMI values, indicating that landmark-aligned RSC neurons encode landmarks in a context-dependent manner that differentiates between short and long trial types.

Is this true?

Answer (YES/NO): NO